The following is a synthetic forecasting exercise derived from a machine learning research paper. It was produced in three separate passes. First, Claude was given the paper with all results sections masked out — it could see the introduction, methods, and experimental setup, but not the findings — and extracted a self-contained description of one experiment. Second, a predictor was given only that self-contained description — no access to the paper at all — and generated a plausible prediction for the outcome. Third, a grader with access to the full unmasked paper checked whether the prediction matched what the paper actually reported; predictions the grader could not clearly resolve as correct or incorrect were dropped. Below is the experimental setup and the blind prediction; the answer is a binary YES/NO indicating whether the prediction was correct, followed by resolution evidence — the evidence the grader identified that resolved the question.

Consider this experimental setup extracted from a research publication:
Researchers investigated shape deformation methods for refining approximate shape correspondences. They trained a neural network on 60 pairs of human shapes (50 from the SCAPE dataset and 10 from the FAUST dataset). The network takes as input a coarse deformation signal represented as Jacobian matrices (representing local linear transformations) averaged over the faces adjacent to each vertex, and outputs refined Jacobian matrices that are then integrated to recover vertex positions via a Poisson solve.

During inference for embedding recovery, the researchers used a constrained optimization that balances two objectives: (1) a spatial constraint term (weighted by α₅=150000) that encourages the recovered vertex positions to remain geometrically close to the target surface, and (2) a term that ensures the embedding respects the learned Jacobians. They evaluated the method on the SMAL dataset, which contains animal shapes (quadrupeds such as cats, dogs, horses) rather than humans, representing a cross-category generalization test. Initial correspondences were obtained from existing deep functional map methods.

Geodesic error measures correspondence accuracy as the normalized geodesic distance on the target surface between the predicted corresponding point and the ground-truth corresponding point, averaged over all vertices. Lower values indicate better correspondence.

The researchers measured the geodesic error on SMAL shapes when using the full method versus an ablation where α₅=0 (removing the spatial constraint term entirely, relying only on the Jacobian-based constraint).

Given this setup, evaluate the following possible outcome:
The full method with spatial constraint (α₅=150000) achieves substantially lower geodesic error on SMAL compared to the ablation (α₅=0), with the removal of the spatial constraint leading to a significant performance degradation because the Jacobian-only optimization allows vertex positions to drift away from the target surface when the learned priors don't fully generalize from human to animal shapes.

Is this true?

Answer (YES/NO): NO